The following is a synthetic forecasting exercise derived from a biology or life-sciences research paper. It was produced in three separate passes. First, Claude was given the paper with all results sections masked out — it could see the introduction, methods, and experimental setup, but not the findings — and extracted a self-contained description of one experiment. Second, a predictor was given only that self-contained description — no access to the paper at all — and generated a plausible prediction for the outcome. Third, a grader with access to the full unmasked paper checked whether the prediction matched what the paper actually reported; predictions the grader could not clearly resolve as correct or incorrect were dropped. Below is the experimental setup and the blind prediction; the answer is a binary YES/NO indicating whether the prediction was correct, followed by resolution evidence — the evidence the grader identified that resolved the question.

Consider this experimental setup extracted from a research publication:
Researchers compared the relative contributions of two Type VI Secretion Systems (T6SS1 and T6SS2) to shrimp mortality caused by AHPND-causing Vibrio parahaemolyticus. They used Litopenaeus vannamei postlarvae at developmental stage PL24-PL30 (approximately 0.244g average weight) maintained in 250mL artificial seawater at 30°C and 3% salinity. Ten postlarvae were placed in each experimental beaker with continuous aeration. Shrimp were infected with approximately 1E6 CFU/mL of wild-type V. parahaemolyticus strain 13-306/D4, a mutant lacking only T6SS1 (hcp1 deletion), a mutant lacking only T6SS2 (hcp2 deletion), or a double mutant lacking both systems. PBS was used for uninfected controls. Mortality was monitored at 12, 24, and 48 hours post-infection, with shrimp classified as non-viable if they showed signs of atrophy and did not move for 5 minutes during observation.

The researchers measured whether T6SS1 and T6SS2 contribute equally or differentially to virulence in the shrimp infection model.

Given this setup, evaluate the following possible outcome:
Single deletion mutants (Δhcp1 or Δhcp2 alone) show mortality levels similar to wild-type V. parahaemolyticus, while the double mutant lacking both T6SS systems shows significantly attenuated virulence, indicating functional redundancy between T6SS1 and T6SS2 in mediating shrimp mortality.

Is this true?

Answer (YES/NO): NO